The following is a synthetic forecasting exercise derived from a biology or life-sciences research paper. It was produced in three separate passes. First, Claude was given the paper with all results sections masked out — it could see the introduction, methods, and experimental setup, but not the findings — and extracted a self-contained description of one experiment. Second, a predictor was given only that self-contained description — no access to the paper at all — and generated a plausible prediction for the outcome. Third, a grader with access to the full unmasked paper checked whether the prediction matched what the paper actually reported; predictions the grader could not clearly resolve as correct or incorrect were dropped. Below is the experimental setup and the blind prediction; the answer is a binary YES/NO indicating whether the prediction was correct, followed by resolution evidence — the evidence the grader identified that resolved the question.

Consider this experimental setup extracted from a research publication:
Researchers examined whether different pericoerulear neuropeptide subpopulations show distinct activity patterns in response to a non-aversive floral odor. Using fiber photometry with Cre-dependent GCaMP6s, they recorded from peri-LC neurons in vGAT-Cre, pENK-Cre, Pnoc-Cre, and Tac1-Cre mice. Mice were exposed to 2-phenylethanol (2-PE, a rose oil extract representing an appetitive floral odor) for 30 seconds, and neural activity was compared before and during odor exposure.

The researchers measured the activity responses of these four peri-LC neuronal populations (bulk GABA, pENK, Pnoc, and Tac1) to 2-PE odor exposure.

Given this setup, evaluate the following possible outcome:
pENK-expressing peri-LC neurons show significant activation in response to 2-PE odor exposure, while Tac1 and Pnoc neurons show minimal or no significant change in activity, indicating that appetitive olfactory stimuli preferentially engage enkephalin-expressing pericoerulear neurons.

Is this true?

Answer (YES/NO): NO